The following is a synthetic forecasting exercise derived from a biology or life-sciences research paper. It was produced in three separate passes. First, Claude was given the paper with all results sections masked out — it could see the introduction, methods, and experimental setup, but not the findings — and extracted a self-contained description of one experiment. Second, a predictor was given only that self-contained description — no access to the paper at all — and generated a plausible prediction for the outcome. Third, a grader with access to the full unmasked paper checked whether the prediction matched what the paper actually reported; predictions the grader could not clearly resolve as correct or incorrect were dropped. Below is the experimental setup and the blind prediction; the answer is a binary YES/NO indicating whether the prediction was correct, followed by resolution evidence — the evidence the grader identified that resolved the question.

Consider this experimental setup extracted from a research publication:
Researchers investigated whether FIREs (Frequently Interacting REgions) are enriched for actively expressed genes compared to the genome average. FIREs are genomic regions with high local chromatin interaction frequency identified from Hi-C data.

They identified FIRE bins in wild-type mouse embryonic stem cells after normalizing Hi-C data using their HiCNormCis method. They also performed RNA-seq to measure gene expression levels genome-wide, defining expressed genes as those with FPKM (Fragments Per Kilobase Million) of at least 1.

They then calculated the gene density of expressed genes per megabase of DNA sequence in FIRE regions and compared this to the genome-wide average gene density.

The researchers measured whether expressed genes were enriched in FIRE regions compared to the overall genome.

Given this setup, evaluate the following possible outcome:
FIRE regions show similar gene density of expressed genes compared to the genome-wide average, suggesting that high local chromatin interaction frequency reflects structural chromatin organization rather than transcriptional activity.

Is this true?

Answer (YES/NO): NO